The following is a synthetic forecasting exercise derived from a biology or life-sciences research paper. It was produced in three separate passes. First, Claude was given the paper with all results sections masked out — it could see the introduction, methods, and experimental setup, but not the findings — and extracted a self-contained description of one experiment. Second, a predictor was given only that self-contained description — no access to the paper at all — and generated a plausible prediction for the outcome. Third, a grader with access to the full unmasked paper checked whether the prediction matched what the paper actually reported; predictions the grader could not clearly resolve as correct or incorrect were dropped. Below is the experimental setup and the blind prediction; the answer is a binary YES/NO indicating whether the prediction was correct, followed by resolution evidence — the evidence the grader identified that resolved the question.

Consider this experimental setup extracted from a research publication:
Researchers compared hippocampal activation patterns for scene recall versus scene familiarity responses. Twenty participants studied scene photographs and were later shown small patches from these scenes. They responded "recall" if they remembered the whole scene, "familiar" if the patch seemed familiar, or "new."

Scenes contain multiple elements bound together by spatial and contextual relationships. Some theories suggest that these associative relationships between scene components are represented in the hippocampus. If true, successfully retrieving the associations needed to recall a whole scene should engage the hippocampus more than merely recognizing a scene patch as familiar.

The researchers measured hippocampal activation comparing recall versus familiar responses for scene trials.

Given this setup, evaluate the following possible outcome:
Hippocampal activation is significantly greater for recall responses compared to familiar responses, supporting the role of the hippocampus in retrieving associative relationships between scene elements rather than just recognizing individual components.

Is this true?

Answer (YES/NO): YES